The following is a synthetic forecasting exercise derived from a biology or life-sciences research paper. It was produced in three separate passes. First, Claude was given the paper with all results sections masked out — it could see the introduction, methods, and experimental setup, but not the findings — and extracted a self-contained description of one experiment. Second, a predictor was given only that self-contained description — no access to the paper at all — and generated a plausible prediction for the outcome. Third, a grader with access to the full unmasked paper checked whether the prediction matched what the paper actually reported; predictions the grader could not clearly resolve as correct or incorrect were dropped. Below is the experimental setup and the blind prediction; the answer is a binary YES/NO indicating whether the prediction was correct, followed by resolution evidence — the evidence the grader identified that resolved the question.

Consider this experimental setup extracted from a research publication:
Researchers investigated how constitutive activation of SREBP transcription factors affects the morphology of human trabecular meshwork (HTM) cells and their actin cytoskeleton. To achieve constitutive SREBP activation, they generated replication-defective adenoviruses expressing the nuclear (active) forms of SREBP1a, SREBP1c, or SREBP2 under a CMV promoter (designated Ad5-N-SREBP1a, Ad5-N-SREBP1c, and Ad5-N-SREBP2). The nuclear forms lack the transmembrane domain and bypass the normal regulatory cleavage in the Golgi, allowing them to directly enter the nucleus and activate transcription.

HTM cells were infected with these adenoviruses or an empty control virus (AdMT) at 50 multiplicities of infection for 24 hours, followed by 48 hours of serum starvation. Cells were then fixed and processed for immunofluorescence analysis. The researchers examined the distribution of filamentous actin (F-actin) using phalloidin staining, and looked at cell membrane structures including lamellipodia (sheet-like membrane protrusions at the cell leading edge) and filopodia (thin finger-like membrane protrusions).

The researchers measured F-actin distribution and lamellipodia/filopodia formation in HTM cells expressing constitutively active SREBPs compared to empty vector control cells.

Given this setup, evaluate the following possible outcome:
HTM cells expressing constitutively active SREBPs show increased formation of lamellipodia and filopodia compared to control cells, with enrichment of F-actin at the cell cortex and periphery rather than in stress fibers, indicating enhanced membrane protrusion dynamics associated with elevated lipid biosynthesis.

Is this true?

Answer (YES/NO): NO